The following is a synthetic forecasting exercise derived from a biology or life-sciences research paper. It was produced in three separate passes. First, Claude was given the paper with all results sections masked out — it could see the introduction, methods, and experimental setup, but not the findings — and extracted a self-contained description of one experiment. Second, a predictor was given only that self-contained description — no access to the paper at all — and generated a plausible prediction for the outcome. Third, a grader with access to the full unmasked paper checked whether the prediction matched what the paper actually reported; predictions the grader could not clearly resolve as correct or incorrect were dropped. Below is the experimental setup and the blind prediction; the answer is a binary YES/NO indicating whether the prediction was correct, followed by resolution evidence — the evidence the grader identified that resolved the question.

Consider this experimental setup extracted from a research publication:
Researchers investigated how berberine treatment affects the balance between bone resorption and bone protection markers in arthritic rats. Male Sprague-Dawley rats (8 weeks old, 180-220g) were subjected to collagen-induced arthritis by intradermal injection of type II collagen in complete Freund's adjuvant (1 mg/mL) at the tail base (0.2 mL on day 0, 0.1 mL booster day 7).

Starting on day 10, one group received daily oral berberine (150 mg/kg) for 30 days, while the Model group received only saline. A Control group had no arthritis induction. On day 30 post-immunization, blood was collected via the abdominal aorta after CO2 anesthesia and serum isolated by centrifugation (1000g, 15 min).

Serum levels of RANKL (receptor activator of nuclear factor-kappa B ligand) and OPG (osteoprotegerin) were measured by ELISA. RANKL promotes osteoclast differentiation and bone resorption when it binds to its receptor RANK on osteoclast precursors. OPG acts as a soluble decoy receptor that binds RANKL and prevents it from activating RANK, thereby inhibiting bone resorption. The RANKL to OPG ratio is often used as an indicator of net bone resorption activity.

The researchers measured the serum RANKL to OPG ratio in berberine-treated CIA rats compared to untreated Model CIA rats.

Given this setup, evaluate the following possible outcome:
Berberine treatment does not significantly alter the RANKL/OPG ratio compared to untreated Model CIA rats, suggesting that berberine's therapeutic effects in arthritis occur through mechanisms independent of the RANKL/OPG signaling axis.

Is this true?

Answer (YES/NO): NO